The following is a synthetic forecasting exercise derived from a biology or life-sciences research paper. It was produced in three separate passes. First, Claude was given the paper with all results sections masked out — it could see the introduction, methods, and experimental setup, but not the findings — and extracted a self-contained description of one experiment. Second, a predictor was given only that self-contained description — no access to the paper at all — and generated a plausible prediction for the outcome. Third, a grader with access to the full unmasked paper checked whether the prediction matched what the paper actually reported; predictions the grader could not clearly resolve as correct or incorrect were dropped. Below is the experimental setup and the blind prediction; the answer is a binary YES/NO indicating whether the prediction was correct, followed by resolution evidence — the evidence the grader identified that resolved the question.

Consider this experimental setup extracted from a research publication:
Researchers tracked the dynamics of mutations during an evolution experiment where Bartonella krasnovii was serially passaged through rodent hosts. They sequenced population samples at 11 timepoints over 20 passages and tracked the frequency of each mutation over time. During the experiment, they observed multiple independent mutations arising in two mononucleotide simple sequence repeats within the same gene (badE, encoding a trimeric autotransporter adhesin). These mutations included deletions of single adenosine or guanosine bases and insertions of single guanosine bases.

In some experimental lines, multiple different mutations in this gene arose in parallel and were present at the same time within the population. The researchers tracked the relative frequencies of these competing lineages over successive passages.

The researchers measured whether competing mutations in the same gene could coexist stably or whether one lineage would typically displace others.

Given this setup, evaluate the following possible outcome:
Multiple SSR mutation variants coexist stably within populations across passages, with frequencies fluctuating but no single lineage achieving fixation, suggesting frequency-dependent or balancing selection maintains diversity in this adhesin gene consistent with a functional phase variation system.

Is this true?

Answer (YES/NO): NO